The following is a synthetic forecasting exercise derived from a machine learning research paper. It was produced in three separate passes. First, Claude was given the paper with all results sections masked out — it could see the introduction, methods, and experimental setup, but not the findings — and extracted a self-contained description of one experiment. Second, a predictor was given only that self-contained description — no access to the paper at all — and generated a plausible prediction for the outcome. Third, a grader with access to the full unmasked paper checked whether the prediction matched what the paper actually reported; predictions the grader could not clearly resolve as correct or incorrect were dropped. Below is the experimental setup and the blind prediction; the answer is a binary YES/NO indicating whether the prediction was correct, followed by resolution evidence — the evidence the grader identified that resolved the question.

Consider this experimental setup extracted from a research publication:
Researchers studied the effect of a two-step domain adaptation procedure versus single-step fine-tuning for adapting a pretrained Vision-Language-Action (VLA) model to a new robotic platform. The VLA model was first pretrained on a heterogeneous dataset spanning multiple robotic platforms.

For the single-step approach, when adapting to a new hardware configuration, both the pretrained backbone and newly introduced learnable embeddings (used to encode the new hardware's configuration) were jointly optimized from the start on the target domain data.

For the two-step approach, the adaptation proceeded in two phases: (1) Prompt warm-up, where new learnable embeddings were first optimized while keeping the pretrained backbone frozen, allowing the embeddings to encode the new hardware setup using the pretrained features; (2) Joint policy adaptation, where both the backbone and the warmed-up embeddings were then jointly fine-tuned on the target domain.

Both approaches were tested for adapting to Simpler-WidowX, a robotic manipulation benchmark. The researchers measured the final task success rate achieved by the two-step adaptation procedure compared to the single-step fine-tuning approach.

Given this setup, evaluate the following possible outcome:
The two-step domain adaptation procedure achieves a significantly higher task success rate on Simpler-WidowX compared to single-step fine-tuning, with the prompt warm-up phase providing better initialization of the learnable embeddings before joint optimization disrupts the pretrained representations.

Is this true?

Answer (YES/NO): YES